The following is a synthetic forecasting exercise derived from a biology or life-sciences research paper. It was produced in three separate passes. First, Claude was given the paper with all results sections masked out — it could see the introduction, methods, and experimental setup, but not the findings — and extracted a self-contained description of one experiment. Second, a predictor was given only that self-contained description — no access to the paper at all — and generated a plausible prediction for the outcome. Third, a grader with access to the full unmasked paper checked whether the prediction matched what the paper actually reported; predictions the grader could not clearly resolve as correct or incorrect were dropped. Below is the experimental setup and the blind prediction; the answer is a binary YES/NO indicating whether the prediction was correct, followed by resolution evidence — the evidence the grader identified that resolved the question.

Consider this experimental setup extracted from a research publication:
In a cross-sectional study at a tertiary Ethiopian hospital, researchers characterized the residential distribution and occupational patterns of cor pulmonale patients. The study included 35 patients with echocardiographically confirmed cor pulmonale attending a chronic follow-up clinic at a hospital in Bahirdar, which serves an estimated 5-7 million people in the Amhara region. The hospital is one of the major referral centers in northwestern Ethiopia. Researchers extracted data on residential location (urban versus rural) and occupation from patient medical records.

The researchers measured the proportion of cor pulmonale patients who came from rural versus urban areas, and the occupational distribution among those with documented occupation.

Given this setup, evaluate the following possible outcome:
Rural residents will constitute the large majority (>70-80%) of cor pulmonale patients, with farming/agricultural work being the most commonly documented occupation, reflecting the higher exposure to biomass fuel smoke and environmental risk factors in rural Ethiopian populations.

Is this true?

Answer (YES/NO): YES